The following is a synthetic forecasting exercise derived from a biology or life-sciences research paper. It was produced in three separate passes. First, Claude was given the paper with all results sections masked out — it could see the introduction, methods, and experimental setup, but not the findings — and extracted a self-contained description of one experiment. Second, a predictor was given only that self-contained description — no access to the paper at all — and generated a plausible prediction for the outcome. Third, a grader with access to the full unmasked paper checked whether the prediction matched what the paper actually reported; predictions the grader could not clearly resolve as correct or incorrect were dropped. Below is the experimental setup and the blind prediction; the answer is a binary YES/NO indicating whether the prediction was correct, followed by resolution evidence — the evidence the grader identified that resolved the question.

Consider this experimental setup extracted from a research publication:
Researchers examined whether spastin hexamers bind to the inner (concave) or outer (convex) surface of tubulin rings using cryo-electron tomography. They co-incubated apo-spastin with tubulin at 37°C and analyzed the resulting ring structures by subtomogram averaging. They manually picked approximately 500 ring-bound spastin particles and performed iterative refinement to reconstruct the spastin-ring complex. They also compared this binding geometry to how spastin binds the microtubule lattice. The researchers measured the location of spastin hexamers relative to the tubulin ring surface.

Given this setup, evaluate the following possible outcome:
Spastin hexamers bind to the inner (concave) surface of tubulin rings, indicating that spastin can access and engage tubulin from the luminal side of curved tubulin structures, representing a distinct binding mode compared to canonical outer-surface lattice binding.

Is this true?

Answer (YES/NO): NO